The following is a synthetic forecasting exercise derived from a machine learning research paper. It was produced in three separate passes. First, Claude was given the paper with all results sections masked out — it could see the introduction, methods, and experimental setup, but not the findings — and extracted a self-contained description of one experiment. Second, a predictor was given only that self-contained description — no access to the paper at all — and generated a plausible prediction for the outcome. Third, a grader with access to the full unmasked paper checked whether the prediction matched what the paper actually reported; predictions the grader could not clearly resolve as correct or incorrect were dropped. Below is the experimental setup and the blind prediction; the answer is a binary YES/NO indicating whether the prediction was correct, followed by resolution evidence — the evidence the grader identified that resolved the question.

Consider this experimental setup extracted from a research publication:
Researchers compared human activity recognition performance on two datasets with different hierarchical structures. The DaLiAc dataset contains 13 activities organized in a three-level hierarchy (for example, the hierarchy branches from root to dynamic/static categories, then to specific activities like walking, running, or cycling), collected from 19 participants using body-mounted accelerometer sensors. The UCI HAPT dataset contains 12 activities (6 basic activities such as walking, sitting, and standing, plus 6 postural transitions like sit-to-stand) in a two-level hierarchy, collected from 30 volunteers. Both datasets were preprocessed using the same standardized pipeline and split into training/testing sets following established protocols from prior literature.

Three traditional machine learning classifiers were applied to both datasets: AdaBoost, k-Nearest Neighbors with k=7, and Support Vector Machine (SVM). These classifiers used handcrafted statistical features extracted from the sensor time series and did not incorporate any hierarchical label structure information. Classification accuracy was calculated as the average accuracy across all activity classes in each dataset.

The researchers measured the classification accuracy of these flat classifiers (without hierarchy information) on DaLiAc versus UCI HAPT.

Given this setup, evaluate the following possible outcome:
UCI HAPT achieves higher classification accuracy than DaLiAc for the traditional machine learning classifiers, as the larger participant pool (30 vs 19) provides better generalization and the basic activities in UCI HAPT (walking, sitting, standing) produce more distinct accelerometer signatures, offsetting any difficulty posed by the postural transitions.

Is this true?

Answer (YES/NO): YES